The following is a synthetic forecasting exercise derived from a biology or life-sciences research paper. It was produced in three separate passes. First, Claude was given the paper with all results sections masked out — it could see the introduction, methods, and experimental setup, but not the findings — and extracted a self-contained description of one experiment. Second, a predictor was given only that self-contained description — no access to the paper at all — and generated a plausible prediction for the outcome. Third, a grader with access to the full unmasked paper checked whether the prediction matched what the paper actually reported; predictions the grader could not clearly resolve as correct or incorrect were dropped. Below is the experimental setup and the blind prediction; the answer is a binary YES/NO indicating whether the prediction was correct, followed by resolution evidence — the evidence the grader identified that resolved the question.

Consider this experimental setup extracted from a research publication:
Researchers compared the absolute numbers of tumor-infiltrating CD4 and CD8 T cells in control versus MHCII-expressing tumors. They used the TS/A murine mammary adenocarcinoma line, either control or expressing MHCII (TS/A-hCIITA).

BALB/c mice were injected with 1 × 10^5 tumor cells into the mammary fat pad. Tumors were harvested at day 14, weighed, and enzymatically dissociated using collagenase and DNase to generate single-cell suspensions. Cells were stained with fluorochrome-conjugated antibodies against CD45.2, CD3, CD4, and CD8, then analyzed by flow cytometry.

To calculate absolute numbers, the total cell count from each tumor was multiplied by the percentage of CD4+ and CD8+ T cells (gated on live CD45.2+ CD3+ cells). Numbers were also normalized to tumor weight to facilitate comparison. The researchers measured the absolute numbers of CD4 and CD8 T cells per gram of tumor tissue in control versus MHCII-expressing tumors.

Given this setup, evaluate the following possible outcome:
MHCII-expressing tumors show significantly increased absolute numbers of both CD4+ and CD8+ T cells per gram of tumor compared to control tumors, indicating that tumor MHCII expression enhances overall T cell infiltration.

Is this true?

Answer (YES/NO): NO